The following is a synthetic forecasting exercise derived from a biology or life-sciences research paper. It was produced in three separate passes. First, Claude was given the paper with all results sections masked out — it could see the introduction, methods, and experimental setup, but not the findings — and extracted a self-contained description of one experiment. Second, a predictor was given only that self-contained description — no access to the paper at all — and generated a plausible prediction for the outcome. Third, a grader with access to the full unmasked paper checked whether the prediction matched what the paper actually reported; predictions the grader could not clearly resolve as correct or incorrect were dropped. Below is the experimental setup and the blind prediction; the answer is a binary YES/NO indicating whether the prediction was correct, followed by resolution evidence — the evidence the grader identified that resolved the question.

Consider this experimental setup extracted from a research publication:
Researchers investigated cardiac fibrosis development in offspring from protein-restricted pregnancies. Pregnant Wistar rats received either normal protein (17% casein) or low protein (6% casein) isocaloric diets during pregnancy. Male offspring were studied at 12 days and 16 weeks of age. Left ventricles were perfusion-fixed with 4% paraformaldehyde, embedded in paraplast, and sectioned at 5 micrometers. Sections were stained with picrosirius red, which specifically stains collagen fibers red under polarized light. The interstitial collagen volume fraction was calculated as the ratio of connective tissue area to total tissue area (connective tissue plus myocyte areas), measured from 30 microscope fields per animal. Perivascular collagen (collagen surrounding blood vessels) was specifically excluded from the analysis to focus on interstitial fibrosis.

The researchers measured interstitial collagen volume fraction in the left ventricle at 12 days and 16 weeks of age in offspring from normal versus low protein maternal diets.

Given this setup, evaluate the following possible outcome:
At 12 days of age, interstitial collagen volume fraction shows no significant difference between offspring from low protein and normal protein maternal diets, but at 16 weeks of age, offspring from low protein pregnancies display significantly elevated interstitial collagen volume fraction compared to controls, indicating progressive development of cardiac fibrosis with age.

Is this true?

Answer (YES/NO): YES